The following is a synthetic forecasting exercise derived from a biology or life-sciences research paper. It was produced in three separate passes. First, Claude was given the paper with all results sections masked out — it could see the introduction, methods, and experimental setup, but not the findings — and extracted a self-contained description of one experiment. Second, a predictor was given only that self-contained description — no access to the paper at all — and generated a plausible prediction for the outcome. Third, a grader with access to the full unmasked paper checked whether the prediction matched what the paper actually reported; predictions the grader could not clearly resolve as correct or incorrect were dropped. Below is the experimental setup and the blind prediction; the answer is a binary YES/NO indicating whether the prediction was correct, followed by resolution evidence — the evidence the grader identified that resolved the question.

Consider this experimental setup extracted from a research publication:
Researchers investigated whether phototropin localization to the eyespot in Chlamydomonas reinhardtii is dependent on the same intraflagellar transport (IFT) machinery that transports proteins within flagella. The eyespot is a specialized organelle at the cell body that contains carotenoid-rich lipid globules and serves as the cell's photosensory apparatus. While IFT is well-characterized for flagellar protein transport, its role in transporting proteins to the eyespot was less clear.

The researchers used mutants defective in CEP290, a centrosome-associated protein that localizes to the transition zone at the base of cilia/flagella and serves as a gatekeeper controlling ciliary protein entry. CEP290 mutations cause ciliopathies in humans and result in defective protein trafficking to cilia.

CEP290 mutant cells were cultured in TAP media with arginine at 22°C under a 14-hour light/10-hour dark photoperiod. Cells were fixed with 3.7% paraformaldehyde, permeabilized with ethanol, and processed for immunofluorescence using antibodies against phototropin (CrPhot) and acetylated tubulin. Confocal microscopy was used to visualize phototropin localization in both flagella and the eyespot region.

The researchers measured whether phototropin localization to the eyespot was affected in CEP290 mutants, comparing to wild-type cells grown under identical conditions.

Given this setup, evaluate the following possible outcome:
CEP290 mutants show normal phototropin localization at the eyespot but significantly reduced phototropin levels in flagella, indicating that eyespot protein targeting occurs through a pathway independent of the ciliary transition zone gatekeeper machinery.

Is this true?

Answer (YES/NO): NO